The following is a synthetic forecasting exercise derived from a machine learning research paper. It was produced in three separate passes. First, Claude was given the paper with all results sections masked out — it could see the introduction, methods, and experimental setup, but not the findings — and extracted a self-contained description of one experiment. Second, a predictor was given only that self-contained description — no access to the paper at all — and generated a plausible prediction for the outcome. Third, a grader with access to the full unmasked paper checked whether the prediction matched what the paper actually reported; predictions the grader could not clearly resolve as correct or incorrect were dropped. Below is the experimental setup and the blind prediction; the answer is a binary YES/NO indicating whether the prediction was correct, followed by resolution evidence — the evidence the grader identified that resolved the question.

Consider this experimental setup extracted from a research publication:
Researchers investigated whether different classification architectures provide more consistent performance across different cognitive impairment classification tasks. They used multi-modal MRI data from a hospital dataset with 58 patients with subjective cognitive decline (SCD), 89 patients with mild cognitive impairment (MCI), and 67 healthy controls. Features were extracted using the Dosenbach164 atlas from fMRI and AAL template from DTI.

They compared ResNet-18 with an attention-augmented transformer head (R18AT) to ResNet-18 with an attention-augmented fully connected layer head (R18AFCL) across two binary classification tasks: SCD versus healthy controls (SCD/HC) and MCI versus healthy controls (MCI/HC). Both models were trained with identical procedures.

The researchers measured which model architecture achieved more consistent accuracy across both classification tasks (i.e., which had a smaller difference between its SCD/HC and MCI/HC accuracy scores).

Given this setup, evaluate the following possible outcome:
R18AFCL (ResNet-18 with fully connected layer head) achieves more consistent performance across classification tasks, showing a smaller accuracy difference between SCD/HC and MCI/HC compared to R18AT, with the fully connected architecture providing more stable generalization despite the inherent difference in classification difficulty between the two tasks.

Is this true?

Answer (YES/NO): YES